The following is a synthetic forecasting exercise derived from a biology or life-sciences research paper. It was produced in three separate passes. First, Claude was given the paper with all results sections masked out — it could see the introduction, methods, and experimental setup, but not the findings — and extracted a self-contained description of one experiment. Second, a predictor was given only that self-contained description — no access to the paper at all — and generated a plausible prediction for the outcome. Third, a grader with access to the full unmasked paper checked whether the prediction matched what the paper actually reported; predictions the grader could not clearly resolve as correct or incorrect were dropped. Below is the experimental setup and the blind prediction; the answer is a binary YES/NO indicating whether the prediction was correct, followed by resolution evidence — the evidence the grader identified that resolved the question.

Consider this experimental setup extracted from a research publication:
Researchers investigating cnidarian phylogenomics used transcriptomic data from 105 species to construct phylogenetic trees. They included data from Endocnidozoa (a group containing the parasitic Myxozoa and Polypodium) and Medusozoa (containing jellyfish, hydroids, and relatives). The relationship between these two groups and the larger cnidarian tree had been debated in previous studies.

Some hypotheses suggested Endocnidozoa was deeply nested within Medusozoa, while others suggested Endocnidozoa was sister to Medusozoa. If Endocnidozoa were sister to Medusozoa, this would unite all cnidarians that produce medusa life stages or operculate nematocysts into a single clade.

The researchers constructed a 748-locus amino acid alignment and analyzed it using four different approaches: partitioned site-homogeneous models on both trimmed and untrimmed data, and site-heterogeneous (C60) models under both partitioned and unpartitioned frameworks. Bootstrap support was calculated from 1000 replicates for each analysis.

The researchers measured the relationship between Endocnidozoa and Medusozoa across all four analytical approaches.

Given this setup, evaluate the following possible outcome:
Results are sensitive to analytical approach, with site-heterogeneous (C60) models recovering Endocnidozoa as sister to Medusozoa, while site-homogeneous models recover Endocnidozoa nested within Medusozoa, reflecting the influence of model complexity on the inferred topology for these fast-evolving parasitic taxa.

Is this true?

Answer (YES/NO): NO